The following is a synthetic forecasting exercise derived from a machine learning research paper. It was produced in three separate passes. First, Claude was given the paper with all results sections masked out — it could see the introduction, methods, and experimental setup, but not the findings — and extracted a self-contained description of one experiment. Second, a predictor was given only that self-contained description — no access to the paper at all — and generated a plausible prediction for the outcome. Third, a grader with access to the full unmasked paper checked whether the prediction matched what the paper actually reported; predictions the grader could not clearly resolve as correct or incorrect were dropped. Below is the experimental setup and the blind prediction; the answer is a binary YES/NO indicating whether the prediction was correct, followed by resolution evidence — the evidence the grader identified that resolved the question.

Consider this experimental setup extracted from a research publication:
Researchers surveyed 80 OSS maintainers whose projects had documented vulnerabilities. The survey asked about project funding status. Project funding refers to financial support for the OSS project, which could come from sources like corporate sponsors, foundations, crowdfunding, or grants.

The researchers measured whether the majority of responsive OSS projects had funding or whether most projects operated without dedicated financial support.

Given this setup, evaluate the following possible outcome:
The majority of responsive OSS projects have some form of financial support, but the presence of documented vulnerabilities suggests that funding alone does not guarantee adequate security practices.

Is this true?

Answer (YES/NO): NO